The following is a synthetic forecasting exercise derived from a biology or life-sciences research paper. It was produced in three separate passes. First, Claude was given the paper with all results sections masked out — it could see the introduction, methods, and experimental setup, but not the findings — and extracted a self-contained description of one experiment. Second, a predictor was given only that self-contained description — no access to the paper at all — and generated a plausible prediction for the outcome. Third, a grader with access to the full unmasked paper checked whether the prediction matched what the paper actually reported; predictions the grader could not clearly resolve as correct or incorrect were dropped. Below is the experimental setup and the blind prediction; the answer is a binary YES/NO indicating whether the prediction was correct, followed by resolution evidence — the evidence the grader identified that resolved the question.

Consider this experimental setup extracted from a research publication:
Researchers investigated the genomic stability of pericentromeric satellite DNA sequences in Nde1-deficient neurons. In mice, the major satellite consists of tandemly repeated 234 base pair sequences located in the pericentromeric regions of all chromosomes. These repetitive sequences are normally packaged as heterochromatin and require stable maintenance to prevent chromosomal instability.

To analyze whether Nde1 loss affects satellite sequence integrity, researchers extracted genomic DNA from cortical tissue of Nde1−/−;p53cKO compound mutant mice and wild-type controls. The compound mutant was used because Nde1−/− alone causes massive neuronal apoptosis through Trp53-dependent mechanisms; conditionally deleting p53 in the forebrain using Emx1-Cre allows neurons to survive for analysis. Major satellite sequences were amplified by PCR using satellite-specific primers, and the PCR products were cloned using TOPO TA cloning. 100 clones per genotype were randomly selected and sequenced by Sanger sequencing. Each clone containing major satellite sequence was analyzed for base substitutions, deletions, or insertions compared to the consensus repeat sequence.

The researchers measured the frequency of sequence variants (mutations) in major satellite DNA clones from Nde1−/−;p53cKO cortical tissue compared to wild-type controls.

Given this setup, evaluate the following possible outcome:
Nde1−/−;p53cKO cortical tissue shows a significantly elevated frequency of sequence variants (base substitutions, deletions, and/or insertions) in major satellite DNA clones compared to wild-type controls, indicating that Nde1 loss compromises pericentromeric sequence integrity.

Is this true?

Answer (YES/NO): YES